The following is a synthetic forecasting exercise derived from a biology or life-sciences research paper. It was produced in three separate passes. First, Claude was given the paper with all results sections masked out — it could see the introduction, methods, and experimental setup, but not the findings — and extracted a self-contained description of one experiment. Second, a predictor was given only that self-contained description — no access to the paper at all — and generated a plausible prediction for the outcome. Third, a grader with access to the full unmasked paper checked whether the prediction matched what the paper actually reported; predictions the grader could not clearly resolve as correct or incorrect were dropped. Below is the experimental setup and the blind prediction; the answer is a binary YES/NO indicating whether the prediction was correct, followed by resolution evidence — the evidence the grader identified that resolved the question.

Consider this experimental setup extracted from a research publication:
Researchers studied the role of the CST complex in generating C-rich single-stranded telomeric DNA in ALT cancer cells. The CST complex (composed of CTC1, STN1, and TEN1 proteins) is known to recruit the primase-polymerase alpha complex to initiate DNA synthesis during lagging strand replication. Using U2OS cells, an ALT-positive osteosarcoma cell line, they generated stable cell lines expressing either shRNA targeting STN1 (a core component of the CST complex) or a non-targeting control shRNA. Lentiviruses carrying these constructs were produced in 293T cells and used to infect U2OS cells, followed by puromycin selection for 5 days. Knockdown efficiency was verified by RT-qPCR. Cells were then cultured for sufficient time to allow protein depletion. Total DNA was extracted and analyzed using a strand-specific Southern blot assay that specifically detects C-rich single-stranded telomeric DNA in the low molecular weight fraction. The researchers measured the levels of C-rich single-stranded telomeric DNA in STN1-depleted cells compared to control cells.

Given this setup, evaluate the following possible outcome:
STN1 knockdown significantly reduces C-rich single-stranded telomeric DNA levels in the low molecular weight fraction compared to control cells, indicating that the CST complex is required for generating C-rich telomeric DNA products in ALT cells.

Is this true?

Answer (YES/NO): YES